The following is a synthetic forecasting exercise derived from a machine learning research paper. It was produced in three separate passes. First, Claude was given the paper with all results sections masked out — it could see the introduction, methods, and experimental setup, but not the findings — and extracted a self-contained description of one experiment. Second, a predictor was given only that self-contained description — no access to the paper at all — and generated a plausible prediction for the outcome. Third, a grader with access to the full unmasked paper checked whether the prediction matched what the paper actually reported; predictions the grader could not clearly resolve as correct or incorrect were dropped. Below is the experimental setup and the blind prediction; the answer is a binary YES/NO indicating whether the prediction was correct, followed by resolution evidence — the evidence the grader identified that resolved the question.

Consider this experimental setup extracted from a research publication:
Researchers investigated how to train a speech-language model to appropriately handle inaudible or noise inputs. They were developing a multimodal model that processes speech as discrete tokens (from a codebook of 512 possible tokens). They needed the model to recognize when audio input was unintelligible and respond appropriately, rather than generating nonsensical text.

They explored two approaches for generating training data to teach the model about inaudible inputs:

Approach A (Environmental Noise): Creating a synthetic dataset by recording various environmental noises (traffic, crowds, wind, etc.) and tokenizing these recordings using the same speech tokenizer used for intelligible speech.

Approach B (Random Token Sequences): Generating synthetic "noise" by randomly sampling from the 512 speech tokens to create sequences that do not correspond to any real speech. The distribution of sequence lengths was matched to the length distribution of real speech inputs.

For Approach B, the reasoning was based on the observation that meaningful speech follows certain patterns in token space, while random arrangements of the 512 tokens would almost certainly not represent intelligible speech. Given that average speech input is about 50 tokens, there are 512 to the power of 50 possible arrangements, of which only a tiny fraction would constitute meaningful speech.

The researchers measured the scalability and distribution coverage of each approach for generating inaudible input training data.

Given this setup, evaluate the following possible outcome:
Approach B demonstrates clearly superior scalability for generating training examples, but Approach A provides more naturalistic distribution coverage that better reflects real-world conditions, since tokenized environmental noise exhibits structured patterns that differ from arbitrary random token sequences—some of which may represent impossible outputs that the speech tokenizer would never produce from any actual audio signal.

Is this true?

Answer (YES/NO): NO